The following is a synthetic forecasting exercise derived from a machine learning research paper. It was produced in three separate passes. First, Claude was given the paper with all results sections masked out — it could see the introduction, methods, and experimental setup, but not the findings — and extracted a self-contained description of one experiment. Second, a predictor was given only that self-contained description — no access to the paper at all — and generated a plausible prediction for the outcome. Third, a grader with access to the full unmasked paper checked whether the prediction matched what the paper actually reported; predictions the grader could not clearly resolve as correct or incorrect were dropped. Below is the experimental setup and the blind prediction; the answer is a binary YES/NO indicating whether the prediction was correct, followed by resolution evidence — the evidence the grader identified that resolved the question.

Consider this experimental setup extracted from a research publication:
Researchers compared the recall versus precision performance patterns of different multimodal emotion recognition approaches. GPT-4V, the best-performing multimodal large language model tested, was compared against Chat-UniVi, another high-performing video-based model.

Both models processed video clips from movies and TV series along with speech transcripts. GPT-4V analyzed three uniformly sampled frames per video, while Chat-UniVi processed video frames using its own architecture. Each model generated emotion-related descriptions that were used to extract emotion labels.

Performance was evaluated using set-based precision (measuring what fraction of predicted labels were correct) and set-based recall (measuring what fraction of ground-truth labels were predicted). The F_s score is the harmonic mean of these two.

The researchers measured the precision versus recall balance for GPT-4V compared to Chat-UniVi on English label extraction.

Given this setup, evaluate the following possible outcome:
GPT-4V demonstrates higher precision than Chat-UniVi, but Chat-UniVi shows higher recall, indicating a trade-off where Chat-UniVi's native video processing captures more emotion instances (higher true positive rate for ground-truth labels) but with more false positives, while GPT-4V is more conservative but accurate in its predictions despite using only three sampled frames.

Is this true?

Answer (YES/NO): NO